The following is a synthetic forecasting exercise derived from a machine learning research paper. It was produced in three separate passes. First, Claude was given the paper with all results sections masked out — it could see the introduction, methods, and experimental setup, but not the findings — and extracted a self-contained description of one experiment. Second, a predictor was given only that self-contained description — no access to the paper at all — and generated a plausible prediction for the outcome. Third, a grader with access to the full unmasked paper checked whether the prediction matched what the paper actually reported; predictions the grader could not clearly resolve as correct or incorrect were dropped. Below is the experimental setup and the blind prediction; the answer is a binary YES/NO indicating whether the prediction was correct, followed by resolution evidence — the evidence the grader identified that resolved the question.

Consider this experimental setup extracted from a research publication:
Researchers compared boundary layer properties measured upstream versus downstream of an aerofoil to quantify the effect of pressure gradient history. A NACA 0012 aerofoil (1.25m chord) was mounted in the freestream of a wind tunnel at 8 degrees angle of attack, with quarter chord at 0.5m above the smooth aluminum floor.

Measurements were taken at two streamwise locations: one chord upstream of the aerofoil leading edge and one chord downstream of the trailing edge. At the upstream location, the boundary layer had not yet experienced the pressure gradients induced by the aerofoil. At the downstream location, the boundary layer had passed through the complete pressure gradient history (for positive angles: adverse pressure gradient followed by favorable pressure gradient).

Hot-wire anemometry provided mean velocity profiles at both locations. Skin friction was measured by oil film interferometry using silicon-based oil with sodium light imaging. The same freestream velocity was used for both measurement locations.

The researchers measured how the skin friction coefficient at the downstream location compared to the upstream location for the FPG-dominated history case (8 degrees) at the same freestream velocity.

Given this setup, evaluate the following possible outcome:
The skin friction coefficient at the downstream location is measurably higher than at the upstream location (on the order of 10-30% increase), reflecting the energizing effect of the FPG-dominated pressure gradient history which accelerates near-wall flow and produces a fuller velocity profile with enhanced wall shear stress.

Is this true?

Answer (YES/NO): YES